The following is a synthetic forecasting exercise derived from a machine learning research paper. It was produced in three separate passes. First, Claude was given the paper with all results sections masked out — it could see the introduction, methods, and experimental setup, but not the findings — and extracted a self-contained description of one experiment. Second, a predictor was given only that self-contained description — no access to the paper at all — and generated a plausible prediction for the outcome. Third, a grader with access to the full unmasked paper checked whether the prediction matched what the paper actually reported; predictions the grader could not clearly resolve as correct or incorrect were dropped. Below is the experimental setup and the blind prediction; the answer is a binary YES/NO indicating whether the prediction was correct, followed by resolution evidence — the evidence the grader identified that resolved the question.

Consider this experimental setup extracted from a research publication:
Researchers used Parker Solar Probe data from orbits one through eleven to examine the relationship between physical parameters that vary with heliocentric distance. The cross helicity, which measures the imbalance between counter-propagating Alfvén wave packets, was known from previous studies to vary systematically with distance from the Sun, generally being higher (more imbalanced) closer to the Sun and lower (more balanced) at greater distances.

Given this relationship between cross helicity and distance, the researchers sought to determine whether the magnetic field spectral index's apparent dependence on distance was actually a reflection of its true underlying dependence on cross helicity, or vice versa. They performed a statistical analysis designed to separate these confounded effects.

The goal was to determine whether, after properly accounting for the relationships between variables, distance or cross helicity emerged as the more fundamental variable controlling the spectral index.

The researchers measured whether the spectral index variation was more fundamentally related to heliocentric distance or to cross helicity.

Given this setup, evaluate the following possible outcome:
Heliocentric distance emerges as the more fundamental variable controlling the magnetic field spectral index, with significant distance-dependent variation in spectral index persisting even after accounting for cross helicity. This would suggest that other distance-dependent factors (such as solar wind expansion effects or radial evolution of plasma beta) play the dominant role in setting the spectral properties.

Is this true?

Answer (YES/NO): NO